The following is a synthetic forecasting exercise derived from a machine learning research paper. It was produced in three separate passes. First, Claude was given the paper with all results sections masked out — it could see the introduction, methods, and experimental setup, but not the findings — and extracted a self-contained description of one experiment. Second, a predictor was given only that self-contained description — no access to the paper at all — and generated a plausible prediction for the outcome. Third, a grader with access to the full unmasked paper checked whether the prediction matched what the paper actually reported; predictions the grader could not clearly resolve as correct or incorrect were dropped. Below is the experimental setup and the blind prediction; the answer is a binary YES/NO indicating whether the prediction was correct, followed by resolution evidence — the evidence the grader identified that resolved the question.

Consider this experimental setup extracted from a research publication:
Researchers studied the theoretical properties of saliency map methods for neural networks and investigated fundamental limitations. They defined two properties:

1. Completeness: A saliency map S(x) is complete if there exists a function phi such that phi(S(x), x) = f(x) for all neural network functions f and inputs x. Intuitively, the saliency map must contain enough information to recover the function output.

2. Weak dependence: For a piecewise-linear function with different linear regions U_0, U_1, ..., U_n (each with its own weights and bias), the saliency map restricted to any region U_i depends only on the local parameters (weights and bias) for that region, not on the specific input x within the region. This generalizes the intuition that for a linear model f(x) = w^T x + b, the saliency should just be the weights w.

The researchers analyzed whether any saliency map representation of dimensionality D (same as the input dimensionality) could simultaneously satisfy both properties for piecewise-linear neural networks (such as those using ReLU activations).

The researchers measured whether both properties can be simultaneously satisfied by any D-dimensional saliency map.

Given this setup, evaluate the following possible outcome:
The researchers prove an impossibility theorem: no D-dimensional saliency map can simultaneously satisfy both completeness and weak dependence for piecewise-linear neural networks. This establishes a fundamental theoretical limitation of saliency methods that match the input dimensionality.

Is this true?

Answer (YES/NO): YES